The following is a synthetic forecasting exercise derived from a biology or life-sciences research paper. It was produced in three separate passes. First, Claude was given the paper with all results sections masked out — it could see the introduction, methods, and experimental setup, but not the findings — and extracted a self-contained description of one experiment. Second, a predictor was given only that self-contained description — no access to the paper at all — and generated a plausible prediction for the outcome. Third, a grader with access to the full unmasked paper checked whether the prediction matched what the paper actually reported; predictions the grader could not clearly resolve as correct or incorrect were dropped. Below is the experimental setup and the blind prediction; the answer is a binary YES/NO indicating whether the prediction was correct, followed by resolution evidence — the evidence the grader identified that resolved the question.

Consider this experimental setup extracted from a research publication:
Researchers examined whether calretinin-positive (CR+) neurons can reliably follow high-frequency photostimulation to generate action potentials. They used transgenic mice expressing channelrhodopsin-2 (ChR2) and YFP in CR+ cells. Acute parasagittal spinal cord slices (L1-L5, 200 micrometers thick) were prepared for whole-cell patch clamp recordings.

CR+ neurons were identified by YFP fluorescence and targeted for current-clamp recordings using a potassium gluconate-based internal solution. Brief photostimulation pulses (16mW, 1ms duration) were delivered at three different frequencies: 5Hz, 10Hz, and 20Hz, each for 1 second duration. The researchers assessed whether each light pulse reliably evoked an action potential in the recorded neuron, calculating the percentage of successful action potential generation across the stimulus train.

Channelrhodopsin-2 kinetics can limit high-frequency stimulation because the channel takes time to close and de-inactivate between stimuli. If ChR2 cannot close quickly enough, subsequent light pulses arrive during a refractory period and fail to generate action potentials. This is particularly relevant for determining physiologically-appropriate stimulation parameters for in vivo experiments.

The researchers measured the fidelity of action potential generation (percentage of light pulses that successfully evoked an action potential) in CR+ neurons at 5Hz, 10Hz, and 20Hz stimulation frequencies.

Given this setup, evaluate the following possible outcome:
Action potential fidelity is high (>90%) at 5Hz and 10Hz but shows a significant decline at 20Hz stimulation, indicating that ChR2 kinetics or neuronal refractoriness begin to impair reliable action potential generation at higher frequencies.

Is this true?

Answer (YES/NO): YES